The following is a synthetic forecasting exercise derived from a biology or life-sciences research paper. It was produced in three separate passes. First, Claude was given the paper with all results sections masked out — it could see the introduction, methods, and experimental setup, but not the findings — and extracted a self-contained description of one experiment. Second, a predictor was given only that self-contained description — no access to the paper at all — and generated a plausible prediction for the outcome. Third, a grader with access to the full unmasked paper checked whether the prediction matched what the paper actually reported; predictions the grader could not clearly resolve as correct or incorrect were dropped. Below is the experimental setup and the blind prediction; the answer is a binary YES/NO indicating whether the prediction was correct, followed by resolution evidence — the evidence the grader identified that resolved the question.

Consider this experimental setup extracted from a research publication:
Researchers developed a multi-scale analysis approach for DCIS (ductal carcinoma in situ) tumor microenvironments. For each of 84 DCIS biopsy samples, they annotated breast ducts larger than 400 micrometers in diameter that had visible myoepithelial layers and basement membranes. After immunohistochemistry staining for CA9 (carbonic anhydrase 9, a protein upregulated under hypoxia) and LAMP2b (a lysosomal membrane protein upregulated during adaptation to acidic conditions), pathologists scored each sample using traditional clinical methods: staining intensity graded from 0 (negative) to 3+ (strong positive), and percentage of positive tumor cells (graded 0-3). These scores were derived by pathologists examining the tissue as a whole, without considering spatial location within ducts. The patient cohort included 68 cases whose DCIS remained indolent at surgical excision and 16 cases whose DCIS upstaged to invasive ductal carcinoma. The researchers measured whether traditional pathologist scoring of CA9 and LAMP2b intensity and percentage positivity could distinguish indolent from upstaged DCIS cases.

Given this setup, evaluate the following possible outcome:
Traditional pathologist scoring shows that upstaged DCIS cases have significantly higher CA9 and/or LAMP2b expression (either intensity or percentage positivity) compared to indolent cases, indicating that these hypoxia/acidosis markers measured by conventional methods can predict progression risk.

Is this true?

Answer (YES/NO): NO